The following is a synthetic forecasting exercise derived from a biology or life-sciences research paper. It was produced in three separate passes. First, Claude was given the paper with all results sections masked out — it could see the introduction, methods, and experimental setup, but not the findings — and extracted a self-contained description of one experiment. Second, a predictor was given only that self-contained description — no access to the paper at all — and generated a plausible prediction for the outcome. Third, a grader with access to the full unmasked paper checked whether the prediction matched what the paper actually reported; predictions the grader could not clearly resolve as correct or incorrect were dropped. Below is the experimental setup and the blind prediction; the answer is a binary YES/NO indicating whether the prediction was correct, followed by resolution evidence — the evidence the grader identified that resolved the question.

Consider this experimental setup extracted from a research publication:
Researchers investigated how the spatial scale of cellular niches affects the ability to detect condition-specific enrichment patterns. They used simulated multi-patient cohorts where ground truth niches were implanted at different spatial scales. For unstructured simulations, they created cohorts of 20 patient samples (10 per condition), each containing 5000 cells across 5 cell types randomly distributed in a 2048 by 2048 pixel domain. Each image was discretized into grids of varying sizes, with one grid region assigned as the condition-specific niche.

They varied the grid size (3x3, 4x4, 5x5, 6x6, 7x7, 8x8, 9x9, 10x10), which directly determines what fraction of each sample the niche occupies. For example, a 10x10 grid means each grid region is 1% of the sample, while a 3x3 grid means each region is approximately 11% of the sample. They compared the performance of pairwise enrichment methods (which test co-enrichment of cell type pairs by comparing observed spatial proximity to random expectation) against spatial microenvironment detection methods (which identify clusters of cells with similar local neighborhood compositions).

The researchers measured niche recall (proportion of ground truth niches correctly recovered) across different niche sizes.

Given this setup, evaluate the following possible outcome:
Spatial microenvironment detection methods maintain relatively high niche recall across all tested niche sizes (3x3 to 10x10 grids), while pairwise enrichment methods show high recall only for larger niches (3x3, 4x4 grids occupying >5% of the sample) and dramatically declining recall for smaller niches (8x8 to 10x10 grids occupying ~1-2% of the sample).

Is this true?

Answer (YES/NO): NO